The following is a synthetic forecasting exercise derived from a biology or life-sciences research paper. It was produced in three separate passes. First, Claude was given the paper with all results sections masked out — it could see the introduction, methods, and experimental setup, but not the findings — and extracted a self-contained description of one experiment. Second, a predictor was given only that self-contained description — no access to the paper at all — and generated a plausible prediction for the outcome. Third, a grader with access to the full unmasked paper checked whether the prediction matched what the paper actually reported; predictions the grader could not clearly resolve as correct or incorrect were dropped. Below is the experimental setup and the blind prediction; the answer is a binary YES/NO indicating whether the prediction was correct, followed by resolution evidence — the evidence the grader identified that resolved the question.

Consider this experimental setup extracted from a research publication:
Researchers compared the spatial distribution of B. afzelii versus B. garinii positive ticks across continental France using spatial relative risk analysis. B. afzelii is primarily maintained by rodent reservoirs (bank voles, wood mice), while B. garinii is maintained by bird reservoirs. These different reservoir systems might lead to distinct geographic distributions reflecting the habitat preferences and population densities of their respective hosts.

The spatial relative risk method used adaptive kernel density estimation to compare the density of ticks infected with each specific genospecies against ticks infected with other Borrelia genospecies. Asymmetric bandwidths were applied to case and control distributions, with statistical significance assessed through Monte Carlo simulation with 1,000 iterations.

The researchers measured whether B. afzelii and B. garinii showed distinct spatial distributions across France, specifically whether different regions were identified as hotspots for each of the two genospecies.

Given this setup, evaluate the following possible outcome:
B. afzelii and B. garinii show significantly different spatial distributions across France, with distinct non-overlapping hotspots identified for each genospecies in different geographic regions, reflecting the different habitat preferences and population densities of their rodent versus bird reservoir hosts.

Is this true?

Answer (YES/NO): YES